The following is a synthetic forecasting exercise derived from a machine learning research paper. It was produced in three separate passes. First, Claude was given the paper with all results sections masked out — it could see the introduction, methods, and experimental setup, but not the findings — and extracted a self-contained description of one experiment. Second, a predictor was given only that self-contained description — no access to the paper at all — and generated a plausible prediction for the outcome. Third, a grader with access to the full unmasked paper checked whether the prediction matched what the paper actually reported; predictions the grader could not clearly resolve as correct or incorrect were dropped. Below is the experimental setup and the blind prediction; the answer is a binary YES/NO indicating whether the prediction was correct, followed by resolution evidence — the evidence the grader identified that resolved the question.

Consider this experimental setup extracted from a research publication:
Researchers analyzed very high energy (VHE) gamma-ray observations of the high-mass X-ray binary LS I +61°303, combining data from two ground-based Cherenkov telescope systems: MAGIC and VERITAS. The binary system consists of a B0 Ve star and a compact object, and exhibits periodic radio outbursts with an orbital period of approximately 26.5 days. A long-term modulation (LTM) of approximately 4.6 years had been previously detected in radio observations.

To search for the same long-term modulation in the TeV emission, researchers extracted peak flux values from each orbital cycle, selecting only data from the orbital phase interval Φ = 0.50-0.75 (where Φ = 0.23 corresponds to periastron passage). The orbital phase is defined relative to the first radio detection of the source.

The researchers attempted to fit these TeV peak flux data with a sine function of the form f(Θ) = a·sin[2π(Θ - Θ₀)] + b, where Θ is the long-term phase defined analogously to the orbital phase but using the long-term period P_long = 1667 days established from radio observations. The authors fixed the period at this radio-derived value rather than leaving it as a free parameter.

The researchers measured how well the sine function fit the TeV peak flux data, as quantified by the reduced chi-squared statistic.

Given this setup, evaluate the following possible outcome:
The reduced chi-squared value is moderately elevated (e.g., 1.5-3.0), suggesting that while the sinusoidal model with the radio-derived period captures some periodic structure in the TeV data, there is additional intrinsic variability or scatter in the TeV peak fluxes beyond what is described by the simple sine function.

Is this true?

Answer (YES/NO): YES